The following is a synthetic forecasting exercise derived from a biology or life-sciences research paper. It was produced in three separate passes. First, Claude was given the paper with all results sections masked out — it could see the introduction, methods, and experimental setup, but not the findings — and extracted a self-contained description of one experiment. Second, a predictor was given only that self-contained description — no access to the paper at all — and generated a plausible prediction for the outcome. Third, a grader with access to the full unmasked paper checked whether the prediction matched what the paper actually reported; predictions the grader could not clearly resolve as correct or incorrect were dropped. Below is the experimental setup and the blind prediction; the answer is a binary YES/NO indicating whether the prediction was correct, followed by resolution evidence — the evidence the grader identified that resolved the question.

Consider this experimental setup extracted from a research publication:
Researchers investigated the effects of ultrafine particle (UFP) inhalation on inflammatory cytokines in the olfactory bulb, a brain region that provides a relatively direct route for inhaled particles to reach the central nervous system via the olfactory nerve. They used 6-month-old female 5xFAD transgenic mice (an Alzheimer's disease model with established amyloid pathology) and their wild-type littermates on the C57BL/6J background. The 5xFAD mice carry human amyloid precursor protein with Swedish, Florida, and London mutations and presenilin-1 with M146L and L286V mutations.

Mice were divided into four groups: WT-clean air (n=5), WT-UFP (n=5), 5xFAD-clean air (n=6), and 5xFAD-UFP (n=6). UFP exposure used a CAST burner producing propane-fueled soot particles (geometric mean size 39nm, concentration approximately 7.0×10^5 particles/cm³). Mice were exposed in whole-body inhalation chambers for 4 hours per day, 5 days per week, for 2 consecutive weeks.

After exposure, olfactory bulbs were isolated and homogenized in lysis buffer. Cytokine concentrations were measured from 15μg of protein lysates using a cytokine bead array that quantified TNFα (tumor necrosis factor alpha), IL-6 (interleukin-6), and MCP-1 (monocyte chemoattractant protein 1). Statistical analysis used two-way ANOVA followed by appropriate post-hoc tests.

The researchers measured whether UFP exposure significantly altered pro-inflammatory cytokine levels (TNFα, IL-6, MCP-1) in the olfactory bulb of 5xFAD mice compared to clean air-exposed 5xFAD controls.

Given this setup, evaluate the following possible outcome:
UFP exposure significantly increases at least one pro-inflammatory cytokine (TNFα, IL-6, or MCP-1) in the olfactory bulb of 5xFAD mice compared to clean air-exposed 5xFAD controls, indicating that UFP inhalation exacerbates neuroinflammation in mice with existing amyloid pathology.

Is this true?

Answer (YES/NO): YES